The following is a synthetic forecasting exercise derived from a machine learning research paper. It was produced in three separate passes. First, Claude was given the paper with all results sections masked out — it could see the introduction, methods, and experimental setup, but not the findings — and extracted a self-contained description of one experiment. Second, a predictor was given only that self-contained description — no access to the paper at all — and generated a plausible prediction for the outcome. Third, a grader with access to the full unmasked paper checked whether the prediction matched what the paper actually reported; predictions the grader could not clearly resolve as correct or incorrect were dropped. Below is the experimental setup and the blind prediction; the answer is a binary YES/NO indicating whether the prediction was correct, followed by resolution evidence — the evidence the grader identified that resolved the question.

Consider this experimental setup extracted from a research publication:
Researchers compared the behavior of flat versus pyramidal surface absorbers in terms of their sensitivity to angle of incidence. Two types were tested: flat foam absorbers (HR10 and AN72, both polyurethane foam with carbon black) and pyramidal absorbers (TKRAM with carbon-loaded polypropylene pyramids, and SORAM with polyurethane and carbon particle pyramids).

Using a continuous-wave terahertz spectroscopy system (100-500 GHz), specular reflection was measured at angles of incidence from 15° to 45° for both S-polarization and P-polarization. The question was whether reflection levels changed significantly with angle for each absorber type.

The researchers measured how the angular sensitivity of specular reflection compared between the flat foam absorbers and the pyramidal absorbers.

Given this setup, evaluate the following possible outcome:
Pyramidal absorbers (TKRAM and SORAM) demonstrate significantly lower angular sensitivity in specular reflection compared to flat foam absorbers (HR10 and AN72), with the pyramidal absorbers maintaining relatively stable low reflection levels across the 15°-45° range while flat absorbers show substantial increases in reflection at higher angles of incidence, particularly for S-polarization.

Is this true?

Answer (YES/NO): NO